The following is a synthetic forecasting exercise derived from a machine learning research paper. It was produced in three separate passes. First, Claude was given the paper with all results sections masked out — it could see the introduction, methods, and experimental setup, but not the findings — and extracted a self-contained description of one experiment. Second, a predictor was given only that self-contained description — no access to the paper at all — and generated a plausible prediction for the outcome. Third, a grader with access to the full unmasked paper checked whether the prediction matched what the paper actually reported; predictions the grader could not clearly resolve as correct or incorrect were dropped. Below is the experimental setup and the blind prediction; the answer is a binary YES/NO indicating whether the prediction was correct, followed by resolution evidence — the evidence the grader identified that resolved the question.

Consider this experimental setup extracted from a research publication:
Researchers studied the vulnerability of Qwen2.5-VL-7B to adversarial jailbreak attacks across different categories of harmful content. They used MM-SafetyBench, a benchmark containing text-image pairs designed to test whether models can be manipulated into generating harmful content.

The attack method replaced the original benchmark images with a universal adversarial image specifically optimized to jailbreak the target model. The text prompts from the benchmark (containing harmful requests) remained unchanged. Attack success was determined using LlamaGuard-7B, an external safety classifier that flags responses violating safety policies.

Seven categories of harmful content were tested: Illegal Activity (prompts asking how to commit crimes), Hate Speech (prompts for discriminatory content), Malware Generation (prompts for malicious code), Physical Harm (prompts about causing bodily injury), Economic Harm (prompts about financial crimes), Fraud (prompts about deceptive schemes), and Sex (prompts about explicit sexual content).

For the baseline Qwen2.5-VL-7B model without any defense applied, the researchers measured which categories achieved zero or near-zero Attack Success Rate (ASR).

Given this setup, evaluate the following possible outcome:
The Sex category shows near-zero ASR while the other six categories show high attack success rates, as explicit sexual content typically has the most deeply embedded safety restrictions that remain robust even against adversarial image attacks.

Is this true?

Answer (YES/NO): NO